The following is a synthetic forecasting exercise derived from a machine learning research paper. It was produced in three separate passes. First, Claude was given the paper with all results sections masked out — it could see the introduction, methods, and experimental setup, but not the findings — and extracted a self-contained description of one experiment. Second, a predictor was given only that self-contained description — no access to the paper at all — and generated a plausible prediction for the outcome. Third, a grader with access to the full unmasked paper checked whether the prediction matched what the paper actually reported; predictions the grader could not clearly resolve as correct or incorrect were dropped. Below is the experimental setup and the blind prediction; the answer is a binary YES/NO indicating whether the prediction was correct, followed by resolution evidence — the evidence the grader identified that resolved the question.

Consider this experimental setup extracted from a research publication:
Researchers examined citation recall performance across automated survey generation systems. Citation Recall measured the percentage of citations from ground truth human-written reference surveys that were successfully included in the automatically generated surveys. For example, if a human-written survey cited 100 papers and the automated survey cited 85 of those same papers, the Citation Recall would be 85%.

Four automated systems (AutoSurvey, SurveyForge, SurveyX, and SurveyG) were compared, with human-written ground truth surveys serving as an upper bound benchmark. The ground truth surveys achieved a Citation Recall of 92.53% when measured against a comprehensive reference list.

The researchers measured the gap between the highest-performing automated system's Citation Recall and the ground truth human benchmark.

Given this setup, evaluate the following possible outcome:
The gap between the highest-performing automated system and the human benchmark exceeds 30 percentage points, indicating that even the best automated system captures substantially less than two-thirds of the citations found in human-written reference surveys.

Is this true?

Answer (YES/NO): NO